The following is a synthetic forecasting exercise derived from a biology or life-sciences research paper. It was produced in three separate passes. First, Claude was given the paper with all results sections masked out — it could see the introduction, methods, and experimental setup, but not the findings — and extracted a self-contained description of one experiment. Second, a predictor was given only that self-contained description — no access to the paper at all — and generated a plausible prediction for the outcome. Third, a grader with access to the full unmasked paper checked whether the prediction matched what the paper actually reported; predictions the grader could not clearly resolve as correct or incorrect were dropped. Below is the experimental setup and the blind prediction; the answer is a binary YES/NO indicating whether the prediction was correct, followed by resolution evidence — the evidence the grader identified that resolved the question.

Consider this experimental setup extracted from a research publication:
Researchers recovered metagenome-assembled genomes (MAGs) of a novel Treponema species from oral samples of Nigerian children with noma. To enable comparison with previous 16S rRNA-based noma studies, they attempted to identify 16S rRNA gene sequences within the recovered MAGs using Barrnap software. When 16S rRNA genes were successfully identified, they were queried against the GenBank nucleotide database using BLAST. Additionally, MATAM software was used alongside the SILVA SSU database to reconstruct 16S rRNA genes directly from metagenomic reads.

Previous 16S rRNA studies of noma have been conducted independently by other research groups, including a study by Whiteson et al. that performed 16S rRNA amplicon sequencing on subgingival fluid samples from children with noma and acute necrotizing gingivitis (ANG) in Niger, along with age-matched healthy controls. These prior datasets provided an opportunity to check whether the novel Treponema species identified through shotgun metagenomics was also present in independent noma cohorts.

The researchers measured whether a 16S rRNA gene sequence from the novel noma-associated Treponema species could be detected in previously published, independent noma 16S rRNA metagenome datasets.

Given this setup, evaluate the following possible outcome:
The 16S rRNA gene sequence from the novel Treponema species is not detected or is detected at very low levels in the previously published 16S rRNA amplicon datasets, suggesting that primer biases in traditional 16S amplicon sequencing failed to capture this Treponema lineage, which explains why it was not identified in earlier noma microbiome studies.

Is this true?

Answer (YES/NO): NO